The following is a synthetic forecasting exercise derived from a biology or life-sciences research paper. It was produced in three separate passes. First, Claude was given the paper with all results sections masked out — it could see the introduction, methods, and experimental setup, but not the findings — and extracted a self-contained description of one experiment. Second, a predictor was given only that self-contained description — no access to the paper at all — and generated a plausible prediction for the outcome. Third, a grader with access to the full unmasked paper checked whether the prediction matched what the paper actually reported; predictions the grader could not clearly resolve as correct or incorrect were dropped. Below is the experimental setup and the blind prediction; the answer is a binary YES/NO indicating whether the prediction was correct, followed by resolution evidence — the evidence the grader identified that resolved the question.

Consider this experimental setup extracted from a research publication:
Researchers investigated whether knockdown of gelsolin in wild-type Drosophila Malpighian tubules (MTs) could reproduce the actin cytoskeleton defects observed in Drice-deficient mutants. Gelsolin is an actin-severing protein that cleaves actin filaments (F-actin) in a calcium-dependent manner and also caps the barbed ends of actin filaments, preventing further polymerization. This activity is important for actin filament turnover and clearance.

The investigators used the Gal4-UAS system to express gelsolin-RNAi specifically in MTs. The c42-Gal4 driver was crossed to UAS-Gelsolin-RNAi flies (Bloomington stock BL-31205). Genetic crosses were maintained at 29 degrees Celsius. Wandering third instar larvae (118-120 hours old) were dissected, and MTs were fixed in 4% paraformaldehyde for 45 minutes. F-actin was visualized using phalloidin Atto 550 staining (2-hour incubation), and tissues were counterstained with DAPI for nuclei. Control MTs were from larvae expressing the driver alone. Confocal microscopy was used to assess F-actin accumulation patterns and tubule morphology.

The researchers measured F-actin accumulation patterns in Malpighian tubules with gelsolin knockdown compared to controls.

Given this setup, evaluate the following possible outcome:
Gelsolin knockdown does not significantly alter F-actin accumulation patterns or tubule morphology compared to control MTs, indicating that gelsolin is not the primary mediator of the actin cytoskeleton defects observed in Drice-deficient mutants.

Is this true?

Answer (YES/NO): NO